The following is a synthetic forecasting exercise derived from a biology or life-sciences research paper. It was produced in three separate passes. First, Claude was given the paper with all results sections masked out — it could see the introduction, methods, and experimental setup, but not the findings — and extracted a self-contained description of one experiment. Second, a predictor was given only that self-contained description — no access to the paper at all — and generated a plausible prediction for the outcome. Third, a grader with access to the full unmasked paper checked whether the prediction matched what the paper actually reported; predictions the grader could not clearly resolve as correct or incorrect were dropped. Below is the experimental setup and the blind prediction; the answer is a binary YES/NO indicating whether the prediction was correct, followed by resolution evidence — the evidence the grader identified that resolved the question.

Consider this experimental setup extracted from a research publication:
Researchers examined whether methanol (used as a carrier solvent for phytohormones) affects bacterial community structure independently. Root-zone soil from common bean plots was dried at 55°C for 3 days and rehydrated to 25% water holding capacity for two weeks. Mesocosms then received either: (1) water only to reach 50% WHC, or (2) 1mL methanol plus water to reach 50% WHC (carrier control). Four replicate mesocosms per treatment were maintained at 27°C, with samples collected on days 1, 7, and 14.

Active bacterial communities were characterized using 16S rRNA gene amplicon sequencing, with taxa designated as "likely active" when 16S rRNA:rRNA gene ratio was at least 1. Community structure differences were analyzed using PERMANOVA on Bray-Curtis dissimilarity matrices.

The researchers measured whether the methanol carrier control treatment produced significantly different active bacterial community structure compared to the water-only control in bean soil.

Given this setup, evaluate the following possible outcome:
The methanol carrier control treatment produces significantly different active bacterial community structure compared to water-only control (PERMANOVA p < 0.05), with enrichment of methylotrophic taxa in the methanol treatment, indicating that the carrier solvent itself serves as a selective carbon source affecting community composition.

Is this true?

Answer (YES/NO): NO